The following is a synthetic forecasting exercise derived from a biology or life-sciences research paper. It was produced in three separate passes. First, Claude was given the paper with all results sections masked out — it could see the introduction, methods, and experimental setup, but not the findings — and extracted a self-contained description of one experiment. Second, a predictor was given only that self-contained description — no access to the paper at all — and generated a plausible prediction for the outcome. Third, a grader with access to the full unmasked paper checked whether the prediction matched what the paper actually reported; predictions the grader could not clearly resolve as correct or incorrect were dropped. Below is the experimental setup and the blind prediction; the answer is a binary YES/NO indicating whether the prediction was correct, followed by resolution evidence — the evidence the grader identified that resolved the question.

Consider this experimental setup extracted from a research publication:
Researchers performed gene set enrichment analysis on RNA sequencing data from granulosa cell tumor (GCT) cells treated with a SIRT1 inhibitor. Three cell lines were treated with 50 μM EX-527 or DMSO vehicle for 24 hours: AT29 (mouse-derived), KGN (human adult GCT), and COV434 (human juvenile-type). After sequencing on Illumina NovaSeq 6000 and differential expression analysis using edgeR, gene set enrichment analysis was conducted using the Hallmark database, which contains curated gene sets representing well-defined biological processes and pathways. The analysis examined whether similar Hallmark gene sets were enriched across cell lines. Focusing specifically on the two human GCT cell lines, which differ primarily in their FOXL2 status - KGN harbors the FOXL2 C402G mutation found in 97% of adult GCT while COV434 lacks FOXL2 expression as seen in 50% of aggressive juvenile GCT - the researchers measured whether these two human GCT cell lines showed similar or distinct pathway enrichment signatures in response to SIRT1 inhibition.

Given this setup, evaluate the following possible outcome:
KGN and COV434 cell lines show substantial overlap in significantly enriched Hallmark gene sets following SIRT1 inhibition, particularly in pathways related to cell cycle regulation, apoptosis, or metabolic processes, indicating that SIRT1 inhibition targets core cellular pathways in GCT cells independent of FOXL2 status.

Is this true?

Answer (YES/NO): YES